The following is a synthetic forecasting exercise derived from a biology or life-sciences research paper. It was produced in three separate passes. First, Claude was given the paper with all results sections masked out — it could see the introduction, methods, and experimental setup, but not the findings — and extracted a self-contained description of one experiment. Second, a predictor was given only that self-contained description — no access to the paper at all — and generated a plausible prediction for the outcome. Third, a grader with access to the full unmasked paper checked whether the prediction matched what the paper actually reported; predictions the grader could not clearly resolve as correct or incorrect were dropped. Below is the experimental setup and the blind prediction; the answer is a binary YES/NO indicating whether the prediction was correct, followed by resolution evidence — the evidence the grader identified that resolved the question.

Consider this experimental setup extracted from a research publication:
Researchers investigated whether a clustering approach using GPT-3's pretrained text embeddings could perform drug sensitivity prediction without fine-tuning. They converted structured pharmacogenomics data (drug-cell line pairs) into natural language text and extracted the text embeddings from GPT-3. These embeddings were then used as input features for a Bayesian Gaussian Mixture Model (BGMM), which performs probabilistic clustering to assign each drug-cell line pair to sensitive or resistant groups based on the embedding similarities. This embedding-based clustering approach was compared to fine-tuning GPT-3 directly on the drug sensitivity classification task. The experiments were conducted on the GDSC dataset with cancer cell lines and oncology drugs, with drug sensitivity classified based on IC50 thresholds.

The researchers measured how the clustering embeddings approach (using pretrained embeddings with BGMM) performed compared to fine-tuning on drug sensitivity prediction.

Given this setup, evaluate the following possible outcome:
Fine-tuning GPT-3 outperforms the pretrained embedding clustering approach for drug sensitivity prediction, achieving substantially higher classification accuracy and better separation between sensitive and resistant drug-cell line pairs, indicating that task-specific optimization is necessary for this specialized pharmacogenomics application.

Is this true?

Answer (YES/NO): NO